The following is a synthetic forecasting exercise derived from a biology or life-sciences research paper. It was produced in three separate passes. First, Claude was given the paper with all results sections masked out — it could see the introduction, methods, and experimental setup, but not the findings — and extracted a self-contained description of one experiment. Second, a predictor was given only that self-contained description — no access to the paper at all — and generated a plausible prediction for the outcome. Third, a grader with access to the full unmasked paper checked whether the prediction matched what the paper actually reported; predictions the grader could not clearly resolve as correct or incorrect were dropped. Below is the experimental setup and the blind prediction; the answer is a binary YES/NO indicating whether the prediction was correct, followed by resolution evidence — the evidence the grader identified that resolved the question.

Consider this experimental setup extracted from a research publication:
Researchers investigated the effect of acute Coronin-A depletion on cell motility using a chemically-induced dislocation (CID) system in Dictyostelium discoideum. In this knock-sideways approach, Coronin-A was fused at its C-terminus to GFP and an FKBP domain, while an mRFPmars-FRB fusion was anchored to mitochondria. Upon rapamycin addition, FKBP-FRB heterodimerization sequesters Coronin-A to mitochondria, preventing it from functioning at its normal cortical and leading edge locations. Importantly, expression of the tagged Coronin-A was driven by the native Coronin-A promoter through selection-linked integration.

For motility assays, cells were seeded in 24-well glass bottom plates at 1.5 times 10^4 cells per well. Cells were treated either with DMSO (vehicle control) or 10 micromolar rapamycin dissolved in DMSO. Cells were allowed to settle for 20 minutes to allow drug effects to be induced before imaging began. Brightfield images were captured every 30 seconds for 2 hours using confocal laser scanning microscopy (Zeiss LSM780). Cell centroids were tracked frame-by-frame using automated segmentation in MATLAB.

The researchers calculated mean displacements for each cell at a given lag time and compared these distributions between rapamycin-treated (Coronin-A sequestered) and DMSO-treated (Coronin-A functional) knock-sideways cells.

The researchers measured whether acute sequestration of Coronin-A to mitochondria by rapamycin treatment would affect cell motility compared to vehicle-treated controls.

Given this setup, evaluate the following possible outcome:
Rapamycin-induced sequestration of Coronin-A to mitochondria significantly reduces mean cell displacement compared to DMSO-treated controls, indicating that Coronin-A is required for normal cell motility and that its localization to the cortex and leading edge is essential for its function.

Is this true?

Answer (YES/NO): YES